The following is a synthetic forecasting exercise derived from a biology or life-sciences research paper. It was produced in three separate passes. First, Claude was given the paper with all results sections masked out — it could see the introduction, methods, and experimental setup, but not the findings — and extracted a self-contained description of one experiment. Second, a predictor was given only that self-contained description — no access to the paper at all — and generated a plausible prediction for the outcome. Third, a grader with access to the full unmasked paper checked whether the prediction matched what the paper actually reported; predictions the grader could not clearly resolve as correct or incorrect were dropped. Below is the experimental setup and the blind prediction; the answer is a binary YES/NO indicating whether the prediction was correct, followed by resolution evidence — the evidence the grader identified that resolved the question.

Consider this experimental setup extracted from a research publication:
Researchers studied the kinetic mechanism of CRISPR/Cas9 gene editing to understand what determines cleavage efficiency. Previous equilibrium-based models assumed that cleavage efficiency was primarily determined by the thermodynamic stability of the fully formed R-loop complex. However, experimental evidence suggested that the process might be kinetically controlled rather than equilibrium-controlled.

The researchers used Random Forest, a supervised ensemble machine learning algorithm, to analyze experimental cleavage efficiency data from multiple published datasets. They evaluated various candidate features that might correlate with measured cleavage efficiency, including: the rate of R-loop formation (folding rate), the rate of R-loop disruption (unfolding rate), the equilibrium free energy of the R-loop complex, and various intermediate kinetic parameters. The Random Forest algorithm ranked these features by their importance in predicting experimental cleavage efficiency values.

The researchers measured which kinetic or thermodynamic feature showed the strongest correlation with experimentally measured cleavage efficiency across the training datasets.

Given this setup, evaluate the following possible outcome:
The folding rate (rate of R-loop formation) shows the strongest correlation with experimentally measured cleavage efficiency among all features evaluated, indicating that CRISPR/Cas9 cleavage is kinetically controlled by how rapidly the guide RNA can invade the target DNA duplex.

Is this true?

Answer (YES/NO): NO